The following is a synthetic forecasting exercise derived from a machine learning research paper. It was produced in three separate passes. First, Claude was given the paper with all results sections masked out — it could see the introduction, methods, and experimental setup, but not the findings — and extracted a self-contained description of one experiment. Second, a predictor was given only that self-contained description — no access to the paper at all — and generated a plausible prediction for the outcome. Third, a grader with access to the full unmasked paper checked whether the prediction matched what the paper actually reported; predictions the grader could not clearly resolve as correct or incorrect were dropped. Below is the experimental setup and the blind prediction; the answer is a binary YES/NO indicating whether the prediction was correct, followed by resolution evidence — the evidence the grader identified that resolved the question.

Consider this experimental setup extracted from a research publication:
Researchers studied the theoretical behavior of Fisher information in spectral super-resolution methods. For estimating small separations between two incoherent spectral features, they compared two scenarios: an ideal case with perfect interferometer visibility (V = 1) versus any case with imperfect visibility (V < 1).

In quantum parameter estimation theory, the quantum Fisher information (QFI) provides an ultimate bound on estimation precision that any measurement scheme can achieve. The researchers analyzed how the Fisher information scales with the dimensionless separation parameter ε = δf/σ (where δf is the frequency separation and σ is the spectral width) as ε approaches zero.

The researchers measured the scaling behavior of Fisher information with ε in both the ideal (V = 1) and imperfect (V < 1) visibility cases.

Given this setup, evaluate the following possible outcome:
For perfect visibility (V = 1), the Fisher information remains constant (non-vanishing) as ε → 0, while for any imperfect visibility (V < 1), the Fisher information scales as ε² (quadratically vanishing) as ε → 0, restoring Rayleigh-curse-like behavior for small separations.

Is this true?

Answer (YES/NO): YES